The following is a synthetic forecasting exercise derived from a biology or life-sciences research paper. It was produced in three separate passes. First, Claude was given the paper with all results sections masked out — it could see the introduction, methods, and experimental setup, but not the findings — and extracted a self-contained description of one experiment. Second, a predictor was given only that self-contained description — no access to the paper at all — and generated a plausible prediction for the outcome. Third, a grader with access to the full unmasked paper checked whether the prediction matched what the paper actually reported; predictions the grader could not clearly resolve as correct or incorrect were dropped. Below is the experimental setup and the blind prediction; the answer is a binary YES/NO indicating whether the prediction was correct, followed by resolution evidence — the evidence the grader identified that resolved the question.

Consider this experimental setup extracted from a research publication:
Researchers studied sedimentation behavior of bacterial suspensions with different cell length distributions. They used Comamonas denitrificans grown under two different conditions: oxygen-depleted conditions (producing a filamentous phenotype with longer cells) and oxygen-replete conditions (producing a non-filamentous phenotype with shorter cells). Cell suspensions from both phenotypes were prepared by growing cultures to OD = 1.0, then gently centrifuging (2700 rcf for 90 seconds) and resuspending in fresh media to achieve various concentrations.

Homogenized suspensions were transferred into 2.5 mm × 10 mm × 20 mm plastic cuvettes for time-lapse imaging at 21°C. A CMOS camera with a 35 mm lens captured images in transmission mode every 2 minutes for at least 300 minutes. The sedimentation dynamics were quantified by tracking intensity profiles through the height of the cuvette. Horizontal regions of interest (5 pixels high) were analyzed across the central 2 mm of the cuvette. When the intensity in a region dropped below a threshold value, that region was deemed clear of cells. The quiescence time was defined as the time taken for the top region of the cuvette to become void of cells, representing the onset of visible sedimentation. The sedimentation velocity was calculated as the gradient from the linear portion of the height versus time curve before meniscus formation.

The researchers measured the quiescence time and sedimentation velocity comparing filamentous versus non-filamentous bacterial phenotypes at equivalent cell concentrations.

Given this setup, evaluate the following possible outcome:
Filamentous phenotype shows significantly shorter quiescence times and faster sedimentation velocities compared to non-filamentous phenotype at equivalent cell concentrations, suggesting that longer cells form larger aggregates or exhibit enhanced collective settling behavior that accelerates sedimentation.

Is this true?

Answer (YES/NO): NO